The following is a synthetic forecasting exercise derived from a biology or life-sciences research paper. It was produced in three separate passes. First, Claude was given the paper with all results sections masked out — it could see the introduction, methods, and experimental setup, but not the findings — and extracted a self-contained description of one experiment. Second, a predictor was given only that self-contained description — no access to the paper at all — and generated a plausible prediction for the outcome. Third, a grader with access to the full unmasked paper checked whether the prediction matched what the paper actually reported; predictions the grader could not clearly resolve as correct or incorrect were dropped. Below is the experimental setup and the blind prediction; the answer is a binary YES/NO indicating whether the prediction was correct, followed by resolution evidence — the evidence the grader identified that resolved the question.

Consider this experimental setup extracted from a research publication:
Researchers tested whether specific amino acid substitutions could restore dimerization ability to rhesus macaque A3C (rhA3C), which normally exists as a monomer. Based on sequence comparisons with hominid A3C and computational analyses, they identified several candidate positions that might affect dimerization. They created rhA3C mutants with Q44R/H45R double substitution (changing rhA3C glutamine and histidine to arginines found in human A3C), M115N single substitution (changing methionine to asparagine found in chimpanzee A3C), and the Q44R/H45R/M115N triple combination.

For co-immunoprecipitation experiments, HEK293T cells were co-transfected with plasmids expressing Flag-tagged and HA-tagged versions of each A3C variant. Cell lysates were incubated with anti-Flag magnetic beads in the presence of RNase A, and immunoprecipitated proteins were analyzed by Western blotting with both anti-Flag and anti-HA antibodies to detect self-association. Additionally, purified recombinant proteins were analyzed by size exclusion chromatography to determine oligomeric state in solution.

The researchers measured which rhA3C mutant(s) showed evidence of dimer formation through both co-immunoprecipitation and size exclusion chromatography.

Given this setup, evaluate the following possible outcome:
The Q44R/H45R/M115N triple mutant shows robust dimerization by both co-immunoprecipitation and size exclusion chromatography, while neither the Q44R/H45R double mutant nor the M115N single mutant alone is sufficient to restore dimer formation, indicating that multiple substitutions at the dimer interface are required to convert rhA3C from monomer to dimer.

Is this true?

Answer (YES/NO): NO